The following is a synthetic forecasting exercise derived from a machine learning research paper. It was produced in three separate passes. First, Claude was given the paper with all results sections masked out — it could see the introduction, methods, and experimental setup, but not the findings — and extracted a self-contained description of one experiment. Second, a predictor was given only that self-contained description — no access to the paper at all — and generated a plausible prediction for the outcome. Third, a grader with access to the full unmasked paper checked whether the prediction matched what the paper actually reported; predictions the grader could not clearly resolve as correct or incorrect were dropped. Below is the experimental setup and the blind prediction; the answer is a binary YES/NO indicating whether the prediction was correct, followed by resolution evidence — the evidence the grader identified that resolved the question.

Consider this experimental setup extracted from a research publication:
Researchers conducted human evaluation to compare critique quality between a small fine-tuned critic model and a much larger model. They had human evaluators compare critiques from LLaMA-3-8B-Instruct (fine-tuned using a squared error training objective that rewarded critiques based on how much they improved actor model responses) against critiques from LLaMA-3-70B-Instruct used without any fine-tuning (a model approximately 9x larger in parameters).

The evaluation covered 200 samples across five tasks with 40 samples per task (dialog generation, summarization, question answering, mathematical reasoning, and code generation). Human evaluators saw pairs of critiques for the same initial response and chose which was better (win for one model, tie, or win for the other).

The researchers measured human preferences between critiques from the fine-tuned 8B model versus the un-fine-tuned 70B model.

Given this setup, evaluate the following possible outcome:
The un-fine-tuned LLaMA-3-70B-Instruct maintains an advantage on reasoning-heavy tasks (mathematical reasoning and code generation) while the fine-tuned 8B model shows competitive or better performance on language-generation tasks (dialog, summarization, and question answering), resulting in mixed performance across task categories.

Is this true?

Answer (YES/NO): NO